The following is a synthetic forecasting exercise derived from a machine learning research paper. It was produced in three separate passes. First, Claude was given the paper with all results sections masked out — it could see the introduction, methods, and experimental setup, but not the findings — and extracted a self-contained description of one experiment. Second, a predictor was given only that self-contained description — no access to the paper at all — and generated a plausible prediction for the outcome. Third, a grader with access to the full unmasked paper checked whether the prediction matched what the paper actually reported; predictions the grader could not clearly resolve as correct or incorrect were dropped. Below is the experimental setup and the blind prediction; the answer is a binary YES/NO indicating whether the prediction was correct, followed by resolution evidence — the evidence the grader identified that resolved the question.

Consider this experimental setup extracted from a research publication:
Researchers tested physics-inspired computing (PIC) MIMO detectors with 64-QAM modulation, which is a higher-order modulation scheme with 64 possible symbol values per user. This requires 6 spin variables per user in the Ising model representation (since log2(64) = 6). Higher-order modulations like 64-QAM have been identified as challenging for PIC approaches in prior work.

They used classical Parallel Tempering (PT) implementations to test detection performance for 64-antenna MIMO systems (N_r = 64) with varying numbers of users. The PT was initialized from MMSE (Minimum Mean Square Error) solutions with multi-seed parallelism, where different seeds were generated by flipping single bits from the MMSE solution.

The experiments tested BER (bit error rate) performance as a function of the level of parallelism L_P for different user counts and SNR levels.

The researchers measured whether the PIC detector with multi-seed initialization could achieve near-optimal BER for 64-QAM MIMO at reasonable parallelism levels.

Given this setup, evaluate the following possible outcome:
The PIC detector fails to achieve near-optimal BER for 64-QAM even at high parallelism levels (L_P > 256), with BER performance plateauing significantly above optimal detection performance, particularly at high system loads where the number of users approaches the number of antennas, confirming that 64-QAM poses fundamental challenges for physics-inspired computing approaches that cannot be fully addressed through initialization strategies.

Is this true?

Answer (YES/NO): NO